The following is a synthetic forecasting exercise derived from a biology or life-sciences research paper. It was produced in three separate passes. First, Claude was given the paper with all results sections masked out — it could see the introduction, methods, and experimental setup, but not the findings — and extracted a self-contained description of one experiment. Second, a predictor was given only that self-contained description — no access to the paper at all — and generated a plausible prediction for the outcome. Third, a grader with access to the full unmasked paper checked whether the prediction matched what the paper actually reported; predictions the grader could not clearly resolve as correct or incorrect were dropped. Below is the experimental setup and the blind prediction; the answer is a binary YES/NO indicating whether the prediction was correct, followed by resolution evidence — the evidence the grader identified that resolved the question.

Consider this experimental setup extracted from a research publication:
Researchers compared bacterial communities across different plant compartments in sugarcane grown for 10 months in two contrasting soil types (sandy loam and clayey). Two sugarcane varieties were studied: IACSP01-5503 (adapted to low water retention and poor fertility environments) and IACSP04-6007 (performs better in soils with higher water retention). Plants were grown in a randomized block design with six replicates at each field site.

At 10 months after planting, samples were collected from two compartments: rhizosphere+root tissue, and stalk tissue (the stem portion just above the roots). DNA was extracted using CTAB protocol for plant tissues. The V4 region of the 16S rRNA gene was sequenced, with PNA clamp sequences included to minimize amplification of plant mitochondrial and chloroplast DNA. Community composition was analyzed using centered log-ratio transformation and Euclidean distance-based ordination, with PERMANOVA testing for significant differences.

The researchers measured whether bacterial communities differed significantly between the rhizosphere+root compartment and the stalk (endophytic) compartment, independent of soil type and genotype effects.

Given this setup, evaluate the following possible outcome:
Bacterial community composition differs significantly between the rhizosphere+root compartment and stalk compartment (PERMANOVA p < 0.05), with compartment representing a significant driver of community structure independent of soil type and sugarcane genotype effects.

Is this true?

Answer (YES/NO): YES